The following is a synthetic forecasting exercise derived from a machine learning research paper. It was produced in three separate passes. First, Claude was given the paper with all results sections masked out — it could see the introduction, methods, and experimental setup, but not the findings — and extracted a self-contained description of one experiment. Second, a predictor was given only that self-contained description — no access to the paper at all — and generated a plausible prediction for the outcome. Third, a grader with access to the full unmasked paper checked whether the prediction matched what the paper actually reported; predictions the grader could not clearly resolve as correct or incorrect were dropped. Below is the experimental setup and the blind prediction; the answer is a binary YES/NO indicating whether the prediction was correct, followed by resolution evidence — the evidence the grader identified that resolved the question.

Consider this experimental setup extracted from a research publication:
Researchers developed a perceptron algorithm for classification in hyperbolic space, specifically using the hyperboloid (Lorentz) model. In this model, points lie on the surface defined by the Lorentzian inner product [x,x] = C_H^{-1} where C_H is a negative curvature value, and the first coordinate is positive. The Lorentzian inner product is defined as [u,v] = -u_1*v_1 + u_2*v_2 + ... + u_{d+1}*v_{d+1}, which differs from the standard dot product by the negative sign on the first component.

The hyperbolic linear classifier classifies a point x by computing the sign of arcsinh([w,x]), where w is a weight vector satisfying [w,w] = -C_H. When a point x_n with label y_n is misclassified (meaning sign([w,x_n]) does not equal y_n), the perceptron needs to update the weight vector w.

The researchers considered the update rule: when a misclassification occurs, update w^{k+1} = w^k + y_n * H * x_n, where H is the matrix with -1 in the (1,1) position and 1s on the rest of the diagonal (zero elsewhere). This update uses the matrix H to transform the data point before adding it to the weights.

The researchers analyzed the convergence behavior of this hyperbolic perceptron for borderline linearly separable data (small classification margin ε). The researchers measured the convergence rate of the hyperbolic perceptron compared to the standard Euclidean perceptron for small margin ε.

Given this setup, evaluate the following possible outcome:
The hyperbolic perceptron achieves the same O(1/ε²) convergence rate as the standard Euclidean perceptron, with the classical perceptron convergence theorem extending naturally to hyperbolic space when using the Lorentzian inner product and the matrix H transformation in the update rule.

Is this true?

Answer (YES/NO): YES